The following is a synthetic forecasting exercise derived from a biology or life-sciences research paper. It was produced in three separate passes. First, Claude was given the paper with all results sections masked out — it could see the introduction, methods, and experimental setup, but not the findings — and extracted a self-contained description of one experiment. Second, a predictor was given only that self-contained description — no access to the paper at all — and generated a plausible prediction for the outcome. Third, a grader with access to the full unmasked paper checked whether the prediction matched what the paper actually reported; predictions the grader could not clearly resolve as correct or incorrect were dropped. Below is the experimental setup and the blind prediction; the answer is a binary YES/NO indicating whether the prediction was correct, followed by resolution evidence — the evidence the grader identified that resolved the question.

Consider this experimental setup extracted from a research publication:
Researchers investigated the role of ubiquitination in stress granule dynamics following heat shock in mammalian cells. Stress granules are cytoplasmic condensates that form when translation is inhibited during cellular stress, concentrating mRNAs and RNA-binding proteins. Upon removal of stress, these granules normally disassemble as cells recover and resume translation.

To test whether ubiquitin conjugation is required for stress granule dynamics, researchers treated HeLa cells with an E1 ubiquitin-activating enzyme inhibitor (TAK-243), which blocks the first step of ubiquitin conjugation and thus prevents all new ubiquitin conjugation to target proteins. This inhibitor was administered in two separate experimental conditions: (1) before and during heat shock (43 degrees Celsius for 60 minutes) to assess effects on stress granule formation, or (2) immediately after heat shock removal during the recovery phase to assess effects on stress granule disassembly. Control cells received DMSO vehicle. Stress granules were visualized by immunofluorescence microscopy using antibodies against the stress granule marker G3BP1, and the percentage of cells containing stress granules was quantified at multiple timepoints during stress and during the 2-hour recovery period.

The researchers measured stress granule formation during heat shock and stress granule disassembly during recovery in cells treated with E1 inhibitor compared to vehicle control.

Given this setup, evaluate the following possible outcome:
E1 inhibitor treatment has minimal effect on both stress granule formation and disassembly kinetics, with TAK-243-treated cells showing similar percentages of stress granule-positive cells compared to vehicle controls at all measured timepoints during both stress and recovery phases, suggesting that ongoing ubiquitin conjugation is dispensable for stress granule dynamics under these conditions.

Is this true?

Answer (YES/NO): NO